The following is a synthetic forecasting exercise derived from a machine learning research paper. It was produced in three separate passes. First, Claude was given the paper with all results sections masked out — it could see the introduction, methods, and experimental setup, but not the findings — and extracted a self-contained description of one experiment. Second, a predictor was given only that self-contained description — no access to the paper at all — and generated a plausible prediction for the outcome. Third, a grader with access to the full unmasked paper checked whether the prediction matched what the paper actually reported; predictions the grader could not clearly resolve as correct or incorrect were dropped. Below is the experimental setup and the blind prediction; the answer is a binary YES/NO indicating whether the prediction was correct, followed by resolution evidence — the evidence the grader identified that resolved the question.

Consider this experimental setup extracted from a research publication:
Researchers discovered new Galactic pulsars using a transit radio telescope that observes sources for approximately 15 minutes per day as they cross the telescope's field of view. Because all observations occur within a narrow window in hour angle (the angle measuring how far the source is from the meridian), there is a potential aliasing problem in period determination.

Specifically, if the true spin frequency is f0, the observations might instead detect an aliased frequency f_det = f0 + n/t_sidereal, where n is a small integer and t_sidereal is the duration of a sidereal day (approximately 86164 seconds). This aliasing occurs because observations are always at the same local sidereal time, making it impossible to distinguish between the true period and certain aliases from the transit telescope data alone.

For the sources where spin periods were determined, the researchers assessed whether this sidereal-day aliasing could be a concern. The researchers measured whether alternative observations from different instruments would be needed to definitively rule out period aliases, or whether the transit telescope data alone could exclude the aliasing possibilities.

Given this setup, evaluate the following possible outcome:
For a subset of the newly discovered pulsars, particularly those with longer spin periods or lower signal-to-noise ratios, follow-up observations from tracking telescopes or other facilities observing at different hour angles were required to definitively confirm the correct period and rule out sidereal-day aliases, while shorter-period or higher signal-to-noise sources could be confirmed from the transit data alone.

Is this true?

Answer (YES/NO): NO